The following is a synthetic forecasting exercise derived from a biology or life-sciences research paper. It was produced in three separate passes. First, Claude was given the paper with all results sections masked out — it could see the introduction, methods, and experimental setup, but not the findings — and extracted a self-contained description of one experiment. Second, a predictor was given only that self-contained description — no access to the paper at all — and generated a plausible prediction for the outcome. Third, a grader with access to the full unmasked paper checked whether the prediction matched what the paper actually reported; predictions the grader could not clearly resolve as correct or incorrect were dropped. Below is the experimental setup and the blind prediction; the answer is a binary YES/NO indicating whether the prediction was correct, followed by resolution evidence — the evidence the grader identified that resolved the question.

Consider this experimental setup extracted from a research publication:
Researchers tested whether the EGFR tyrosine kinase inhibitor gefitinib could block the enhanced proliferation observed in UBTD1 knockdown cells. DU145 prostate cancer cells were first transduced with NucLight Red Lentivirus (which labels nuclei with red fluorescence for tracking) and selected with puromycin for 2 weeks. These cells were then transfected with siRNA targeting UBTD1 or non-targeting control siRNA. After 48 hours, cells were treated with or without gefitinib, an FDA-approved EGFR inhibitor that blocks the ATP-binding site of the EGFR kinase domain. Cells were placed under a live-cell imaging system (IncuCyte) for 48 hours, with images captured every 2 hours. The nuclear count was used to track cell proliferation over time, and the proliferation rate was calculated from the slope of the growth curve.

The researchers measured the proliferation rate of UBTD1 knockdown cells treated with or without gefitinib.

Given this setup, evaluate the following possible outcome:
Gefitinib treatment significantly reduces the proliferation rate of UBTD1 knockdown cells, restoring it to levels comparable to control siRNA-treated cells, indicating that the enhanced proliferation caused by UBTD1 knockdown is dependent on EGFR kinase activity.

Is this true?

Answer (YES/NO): YES